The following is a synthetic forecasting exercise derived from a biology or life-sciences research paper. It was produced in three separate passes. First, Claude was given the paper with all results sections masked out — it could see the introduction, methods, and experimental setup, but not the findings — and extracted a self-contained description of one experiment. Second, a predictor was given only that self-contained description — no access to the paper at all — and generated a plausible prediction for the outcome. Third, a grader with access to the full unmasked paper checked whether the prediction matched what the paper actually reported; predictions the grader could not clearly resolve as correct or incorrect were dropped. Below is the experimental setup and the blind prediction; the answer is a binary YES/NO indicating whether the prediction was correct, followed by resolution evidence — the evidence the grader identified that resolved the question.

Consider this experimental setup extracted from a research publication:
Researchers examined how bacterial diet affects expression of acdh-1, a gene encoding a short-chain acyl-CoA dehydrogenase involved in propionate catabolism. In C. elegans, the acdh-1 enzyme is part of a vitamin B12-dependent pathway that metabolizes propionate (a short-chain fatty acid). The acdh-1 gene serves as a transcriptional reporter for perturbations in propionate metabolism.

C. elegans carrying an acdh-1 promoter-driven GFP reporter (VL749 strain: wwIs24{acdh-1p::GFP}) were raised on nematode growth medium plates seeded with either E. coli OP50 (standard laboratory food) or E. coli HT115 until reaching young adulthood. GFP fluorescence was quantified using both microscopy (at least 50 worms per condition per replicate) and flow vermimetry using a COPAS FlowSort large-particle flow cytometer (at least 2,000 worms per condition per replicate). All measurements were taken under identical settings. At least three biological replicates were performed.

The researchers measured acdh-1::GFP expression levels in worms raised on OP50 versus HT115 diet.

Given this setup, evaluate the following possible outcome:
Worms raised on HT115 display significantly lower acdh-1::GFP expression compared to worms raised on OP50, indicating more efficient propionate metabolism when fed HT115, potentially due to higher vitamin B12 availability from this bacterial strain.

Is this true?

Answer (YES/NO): YES